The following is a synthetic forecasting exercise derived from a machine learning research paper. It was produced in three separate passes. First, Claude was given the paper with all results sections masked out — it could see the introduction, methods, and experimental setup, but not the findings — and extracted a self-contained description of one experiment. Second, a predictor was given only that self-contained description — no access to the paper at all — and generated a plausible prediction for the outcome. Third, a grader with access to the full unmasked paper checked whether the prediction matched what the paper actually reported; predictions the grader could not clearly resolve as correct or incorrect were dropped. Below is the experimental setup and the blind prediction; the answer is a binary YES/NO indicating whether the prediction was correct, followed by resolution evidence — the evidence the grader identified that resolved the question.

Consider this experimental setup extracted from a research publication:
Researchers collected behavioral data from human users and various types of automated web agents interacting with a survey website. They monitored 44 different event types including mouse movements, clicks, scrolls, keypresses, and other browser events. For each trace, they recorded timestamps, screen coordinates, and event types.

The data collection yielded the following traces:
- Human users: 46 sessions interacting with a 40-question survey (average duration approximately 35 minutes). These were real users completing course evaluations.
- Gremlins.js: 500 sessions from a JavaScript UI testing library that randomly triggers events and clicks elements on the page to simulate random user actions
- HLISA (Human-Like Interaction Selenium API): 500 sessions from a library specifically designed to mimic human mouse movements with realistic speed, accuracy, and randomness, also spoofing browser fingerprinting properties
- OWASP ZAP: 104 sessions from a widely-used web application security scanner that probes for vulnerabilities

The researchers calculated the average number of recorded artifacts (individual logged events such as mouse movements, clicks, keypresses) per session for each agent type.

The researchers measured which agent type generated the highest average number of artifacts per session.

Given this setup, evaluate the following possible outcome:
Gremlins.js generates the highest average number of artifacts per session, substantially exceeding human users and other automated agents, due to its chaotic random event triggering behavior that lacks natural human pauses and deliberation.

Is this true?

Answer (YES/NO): NO